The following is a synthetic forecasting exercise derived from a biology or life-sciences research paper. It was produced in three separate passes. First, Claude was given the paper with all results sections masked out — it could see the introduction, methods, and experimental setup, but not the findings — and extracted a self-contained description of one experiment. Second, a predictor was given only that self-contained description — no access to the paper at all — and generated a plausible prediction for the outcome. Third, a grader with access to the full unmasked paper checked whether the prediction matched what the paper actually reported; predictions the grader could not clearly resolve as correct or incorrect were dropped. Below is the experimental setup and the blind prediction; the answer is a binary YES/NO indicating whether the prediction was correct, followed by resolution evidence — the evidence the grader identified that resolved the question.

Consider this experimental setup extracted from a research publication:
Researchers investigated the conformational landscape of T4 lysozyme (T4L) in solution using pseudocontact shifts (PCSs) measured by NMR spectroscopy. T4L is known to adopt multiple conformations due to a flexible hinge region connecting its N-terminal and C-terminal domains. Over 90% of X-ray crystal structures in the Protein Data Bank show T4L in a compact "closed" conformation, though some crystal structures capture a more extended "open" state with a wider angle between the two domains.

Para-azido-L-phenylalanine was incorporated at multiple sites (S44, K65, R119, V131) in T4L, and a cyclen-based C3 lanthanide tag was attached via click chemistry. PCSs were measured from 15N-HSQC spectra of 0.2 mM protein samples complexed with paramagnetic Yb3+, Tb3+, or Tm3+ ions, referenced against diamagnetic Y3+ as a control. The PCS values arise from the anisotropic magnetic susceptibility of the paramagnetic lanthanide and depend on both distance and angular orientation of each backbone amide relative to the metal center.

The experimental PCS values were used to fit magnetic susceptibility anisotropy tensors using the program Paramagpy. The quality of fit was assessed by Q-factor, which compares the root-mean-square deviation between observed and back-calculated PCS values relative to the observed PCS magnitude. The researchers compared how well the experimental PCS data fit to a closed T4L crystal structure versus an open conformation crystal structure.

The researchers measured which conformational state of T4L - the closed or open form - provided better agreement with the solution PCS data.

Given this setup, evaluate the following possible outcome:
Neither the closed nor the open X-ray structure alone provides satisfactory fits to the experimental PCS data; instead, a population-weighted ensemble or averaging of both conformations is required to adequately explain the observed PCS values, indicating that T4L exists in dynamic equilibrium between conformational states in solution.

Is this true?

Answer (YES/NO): NO